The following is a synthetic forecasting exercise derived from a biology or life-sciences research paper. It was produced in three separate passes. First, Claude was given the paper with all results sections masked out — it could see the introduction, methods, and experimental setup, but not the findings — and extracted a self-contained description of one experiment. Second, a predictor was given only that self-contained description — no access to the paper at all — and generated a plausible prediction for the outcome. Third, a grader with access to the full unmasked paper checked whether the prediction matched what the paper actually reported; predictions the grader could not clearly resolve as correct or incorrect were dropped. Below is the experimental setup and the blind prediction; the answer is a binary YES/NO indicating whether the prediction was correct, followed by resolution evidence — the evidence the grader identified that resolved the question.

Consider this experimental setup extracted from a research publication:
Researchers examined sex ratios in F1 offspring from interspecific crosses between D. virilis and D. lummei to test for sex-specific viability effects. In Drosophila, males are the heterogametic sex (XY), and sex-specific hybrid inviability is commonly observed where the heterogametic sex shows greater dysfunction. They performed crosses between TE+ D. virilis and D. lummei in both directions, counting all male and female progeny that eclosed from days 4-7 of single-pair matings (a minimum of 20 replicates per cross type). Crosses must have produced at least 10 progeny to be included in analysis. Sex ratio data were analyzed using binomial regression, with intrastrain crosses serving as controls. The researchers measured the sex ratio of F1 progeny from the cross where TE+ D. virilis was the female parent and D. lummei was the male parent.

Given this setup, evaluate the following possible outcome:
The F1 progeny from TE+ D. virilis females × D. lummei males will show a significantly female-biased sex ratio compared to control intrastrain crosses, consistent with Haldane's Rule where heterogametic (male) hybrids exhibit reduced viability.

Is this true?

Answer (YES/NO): YES